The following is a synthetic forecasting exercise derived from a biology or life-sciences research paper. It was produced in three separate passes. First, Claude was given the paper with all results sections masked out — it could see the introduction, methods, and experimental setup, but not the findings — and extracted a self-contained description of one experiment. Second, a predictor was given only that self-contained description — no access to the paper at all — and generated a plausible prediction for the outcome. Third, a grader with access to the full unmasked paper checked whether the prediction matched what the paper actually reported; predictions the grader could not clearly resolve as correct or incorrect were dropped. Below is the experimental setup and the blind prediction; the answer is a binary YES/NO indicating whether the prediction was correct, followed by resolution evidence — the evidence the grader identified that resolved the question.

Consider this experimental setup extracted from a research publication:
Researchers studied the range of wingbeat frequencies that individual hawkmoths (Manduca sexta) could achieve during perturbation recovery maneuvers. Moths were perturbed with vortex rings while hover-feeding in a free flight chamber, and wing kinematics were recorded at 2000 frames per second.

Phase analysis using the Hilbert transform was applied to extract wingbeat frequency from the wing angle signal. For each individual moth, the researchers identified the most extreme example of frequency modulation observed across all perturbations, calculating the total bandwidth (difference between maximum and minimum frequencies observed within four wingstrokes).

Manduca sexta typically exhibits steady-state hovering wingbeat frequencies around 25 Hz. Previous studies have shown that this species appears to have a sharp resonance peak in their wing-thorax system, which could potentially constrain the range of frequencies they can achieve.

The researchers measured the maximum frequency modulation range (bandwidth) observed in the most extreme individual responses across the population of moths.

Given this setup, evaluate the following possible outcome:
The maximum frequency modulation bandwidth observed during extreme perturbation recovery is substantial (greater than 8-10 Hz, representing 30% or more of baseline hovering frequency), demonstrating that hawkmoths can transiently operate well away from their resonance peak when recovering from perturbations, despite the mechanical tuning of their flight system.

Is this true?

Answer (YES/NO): YES